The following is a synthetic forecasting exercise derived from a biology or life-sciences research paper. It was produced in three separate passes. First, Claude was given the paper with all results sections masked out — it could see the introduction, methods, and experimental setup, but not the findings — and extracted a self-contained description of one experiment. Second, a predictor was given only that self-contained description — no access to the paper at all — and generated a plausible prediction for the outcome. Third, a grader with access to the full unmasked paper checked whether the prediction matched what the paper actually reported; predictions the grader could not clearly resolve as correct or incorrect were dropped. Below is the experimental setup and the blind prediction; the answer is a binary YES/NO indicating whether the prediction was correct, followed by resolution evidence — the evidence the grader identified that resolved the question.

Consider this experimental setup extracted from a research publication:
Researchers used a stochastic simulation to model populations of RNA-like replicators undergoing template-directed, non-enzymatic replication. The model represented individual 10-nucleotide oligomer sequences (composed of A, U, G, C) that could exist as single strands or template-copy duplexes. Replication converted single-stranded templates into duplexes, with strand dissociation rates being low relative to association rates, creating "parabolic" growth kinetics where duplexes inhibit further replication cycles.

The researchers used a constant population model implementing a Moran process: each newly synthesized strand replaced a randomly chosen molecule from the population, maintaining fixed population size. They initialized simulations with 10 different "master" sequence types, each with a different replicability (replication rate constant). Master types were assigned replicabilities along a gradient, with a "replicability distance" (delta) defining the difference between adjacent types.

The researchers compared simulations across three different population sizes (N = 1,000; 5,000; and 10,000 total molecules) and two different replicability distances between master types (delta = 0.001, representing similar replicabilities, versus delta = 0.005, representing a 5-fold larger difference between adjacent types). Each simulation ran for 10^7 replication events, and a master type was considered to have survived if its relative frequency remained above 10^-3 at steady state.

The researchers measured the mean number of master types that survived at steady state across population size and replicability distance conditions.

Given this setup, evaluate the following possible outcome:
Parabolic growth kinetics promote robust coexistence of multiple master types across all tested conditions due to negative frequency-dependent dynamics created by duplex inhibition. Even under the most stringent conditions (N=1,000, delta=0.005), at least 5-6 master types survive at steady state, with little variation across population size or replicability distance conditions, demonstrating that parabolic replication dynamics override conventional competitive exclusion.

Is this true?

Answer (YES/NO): NO